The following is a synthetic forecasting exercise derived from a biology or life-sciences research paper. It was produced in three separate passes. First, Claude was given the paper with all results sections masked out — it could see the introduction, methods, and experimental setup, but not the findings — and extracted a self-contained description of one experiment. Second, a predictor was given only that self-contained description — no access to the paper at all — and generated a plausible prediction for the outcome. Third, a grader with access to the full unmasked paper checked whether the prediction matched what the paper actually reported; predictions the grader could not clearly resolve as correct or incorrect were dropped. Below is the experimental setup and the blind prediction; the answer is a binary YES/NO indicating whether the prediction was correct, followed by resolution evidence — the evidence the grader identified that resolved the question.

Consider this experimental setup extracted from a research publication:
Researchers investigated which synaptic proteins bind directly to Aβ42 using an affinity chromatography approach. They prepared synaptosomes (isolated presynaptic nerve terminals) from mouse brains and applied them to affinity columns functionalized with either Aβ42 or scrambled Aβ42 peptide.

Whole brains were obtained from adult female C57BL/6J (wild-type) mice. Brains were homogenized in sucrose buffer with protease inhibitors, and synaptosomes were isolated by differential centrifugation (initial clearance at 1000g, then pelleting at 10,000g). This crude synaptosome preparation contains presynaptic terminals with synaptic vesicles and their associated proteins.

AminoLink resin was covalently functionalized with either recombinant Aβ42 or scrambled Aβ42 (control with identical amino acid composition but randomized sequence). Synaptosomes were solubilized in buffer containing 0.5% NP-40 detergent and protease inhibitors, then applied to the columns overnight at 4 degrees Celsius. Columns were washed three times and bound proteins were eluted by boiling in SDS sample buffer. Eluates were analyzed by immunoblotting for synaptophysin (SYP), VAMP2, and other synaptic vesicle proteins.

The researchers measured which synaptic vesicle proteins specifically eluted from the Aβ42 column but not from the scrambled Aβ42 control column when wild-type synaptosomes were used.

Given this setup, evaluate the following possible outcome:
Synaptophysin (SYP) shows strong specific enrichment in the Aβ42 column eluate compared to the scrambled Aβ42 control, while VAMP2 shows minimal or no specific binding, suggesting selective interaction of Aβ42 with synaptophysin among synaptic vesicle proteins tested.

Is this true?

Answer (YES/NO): YES